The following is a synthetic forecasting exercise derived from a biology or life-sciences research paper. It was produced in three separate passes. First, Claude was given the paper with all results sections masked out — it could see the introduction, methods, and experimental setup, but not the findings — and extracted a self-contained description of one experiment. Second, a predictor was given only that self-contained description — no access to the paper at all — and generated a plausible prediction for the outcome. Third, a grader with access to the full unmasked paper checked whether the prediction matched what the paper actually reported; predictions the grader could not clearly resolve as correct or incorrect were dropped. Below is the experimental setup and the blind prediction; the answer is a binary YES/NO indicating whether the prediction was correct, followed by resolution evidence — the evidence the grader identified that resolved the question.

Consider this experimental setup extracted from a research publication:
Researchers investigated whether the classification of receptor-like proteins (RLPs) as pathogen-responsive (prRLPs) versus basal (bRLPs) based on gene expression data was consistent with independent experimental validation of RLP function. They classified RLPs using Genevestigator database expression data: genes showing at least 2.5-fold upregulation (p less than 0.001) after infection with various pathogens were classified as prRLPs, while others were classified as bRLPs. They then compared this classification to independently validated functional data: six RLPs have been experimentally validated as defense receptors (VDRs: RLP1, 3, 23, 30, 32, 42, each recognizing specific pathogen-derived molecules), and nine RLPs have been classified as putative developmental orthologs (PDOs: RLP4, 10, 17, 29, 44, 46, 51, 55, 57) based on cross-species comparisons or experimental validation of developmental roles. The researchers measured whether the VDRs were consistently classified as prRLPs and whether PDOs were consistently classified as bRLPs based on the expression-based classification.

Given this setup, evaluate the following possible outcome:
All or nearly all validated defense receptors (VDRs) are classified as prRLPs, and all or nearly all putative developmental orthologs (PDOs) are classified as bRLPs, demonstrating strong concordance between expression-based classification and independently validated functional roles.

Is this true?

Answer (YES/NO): YES